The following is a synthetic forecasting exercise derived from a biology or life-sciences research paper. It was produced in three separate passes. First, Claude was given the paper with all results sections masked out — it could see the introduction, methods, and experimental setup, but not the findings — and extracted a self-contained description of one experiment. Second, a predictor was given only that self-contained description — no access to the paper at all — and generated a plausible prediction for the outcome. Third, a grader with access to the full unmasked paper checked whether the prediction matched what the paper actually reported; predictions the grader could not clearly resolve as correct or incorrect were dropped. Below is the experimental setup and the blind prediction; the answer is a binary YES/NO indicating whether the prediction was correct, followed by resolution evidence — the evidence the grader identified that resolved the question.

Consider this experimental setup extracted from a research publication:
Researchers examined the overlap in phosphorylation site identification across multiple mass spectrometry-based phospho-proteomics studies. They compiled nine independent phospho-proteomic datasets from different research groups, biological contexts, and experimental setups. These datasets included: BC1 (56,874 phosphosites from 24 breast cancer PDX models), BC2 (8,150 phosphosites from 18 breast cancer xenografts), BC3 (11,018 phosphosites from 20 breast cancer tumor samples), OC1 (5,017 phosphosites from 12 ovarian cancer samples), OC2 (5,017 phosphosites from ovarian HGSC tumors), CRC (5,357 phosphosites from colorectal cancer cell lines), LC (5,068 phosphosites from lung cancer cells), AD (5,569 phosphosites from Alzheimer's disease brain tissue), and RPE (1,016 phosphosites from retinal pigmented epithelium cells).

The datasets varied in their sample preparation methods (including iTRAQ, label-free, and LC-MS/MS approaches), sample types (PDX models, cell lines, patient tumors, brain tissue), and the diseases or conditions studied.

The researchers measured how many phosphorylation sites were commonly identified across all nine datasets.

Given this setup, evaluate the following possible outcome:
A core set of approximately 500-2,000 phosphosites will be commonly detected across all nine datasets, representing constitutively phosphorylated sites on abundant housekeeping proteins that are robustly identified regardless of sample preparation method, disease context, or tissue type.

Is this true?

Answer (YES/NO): NO